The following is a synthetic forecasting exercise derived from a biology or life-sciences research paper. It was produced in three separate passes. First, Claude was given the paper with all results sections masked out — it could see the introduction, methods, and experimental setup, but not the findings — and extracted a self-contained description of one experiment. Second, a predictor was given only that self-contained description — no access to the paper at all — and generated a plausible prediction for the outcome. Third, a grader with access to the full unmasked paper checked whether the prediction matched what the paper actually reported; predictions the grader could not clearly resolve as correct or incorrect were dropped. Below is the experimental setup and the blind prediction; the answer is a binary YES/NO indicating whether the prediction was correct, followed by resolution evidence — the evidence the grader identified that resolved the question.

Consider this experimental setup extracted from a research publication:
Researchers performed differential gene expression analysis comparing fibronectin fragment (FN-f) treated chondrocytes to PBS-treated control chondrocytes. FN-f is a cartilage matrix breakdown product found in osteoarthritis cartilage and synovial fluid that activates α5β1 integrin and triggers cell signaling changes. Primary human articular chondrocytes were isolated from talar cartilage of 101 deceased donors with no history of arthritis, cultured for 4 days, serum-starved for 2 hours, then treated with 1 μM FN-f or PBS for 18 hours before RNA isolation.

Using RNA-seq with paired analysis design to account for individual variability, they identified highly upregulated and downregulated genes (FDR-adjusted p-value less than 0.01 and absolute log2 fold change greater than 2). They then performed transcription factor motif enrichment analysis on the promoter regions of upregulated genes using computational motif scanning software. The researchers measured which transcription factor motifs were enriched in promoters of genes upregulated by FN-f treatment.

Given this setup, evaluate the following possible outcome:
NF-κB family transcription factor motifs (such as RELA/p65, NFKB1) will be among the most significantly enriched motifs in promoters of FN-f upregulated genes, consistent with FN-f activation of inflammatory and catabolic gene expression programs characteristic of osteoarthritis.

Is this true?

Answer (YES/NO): YES